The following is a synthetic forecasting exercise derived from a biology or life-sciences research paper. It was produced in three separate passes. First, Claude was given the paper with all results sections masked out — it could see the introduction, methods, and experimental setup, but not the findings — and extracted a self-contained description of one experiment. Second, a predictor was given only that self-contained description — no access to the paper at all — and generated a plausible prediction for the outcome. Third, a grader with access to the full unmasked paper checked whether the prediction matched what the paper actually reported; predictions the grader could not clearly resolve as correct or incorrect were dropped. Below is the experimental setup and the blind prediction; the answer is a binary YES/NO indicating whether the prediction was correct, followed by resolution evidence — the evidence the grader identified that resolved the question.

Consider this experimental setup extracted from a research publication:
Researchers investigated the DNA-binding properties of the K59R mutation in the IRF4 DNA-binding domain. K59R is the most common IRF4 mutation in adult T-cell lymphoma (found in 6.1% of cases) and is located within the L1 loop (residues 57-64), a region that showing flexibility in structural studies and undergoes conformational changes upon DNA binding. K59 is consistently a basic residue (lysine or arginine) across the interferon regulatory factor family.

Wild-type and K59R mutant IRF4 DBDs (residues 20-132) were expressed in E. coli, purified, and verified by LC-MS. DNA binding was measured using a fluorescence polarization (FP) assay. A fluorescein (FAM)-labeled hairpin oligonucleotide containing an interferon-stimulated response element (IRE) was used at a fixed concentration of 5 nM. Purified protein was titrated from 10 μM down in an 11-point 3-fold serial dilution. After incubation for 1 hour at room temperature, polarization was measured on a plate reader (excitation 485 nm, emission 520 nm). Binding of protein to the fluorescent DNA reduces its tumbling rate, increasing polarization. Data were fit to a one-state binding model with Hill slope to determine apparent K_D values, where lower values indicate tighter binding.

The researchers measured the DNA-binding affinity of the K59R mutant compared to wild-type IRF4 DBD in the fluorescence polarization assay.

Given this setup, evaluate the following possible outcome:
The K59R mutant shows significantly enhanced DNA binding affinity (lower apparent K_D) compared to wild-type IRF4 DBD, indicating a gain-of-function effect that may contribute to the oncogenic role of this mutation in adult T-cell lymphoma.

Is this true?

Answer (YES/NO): NO